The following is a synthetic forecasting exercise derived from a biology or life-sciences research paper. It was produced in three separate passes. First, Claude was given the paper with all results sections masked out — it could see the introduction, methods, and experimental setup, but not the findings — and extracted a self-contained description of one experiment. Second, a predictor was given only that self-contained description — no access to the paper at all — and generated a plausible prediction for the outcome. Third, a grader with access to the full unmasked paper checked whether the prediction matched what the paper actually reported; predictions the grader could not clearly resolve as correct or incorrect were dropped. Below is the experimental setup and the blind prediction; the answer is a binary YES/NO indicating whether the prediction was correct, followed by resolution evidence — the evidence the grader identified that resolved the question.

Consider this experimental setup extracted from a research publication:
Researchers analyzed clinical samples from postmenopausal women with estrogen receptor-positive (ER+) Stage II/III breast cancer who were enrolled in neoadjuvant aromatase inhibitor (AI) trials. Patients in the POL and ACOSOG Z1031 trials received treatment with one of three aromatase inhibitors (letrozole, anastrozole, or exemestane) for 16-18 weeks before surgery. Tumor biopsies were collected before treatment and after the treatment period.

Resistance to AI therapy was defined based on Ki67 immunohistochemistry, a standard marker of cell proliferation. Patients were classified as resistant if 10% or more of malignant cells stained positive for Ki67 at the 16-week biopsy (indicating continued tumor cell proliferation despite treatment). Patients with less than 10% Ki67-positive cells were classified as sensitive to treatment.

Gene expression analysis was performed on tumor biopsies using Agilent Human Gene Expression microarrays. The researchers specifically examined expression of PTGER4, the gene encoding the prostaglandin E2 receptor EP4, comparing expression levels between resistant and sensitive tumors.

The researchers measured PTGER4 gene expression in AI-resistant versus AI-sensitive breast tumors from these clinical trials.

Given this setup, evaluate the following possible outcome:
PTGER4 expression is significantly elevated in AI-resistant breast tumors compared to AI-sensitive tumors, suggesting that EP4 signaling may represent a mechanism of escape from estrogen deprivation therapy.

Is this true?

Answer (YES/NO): YES